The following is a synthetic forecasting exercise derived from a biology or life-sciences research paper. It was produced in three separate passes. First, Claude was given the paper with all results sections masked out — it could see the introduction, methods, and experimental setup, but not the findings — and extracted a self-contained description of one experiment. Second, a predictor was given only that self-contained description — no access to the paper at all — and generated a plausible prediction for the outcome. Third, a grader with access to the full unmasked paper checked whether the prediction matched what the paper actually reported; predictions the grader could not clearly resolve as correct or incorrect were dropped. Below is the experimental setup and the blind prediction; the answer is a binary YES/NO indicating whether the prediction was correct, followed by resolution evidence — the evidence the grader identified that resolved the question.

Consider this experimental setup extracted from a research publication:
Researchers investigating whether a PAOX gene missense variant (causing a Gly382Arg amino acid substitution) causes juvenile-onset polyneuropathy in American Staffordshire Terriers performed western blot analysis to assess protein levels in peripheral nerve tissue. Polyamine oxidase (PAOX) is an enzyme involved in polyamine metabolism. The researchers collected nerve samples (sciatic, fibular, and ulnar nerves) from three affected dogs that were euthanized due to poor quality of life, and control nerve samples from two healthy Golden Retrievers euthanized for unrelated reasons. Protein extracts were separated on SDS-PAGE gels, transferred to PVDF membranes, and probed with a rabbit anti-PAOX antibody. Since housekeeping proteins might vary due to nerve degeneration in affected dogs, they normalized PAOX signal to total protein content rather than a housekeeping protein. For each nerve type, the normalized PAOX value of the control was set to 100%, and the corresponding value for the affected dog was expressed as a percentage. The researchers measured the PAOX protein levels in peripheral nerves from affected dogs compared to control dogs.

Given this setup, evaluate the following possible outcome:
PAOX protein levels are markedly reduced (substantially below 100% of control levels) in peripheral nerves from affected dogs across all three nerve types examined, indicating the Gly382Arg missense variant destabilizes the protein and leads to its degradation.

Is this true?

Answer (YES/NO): NO